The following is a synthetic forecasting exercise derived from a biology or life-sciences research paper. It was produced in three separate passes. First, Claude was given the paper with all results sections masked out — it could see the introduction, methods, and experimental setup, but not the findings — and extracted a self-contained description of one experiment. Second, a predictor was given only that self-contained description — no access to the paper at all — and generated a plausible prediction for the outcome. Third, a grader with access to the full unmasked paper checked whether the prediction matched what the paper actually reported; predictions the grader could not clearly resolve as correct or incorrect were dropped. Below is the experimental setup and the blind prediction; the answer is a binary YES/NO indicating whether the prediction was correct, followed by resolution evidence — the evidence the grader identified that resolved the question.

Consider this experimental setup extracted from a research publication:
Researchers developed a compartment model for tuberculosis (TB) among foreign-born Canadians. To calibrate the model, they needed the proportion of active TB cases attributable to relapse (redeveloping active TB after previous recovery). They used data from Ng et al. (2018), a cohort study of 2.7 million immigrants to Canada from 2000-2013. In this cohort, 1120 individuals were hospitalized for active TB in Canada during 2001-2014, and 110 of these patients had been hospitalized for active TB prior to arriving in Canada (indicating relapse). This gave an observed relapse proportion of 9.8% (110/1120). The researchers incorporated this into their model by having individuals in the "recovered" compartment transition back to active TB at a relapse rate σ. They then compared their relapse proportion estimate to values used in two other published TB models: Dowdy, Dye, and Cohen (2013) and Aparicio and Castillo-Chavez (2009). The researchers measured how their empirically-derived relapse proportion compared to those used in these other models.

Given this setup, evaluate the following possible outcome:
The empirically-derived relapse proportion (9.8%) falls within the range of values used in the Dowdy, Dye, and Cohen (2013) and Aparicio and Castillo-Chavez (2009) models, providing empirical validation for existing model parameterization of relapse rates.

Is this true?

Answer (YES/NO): NO